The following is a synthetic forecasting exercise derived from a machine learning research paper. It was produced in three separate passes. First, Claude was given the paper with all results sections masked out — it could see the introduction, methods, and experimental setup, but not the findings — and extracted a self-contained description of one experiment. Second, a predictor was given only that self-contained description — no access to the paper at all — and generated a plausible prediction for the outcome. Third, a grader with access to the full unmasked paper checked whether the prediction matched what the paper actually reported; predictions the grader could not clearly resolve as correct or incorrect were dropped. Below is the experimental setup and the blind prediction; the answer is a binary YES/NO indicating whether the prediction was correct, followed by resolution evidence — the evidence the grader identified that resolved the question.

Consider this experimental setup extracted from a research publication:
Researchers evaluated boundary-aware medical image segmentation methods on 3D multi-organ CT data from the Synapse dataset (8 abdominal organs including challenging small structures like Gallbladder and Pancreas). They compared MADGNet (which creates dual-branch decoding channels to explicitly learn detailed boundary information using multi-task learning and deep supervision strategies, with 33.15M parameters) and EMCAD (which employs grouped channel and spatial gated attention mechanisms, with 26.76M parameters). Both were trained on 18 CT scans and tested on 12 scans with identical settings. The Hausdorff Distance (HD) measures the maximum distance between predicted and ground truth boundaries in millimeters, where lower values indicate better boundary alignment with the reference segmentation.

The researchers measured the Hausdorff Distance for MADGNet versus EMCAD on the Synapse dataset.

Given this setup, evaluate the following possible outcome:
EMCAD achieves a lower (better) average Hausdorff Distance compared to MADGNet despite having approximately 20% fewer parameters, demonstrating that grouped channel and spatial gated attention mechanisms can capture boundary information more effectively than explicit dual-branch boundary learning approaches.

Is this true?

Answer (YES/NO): YES